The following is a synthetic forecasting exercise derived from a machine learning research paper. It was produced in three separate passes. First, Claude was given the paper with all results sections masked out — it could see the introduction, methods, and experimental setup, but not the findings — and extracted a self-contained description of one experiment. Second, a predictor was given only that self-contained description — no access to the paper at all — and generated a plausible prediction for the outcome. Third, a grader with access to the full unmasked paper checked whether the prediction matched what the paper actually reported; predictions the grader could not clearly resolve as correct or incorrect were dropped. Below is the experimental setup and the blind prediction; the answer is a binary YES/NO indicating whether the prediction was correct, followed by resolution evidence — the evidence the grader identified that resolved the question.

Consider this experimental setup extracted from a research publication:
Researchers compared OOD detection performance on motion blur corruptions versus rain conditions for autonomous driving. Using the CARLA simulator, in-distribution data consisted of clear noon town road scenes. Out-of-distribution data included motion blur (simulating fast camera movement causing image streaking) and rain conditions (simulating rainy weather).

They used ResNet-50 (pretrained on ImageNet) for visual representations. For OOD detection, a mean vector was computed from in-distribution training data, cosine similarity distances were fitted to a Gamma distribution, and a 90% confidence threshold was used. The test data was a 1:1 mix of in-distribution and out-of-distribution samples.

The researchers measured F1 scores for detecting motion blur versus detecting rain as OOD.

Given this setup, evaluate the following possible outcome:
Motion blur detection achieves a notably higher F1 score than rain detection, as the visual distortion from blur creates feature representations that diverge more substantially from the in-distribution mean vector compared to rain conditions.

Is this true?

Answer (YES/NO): YES